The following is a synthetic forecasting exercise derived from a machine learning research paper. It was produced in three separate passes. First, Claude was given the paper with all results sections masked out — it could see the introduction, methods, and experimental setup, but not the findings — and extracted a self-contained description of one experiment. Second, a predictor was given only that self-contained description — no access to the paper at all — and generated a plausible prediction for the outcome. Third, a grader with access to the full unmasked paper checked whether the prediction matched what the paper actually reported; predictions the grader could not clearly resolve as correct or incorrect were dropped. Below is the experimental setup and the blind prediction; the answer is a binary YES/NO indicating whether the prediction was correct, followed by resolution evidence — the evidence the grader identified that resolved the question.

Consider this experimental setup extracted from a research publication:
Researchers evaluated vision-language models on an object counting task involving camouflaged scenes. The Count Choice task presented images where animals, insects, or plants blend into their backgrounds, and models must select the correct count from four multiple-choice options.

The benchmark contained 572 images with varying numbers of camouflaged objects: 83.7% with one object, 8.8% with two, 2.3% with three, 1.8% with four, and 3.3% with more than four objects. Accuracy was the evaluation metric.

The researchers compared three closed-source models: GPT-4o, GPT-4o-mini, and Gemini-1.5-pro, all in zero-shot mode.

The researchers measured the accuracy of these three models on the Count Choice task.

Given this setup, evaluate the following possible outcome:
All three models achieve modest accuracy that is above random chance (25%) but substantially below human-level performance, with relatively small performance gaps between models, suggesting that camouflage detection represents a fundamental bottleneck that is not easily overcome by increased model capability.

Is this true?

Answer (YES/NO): NO